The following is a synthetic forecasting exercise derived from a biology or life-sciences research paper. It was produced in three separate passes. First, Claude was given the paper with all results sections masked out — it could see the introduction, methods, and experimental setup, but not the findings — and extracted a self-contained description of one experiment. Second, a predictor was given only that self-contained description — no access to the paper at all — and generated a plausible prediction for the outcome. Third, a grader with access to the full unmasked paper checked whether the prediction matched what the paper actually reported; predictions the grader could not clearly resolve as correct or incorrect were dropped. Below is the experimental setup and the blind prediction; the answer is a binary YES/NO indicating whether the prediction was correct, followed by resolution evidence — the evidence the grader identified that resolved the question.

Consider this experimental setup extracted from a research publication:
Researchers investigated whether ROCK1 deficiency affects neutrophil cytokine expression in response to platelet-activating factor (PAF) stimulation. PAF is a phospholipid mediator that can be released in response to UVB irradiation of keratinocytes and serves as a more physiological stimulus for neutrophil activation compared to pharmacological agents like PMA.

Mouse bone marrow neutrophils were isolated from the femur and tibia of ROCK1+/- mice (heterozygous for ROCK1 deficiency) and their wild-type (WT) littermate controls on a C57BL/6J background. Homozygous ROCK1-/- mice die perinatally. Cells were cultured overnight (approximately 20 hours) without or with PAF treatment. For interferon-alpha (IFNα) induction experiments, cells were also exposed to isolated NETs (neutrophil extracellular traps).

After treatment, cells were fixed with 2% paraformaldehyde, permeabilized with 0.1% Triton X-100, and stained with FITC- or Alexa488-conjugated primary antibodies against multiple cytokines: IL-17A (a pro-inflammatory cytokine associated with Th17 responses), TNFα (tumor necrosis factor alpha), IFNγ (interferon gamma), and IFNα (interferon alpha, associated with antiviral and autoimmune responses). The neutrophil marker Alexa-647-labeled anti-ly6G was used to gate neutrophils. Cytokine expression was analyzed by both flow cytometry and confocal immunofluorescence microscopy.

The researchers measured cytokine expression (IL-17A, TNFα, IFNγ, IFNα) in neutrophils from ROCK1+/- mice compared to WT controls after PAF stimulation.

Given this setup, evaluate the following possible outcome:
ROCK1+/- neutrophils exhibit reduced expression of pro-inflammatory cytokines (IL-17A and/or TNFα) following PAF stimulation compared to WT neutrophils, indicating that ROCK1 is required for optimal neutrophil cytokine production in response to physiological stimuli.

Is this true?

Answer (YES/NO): YES